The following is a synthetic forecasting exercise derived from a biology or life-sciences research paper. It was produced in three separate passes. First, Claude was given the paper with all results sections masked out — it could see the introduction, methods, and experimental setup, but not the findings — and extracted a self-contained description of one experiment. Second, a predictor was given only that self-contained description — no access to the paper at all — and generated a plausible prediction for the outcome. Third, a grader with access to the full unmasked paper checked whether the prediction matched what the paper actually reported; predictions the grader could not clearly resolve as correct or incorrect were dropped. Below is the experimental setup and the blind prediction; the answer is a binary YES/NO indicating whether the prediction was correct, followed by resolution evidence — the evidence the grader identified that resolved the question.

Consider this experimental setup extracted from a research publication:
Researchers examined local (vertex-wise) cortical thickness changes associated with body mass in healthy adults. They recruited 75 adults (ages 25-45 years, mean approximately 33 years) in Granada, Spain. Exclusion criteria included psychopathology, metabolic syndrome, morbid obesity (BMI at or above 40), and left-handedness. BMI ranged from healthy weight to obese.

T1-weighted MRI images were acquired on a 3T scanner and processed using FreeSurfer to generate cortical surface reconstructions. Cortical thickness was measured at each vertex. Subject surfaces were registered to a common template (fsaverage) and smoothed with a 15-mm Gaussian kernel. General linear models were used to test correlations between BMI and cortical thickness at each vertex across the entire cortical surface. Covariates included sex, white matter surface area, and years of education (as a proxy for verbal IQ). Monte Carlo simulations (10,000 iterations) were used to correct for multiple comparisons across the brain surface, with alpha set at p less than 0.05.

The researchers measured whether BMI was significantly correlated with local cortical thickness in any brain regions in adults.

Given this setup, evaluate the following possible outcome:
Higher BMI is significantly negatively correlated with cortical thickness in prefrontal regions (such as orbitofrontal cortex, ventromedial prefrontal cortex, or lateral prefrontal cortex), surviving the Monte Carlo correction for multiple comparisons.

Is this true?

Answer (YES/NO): NO